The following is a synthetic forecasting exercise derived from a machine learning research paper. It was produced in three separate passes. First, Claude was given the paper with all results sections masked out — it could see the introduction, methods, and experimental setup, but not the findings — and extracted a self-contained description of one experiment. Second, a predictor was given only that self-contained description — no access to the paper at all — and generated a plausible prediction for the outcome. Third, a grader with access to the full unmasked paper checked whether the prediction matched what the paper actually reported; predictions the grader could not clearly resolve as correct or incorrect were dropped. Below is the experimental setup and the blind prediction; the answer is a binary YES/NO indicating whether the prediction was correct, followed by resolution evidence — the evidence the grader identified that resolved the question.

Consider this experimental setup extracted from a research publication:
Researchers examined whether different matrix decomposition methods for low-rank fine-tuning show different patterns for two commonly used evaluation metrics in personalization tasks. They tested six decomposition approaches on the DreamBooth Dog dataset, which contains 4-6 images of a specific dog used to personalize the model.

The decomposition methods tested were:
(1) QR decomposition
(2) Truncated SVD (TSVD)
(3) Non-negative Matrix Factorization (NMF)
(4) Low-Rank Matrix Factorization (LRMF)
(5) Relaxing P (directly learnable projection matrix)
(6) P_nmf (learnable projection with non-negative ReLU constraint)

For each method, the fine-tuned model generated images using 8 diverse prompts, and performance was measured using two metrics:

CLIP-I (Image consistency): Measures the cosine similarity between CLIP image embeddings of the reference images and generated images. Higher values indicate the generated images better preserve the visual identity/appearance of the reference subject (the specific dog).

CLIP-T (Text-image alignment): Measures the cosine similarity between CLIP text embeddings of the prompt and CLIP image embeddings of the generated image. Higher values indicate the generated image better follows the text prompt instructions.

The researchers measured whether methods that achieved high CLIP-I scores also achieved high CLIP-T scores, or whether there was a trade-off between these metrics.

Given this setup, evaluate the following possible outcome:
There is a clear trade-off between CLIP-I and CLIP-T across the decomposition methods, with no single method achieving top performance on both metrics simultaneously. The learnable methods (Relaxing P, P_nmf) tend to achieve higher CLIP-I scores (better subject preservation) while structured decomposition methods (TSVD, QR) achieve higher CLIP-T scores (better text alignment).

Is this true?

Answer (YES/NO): NO